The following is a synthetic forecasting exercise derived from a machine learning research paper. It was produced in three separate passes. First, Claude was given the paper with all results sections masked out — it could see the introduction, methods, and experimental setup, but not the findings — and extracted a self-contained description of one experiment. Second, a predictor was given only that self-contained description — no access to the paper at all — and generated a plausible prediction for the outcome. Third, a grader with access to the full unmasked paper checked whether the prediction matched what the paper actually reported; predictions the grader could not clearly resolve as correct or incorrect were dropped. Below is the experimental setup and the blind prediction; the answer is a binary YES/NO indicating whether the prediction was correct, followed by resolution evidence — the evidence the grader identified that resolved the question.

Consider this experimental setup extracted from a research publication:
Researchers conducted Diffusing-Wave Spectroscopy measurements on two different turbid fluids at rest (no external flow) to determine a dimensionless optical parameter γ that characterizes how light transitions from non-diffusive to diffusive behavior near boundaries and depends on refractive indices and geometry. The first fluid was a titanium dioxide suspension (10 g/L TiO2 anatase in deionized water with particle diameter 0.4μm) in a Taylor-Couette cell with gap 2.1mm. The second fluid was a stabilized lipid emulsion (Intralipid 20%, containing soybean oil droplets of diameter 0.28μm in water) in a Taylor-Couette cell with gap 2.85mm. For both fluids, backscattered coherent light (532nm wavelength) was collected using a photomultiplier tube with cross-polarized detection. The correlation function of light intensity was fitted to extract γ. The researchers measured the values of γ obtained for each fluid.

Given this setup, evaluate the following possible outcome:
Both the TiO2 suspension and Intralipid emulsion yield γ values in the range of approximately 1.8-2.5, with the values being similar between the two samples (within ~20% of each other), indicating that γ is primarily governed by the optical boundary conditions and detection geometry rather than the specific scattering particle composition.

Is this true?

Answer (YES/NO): NO